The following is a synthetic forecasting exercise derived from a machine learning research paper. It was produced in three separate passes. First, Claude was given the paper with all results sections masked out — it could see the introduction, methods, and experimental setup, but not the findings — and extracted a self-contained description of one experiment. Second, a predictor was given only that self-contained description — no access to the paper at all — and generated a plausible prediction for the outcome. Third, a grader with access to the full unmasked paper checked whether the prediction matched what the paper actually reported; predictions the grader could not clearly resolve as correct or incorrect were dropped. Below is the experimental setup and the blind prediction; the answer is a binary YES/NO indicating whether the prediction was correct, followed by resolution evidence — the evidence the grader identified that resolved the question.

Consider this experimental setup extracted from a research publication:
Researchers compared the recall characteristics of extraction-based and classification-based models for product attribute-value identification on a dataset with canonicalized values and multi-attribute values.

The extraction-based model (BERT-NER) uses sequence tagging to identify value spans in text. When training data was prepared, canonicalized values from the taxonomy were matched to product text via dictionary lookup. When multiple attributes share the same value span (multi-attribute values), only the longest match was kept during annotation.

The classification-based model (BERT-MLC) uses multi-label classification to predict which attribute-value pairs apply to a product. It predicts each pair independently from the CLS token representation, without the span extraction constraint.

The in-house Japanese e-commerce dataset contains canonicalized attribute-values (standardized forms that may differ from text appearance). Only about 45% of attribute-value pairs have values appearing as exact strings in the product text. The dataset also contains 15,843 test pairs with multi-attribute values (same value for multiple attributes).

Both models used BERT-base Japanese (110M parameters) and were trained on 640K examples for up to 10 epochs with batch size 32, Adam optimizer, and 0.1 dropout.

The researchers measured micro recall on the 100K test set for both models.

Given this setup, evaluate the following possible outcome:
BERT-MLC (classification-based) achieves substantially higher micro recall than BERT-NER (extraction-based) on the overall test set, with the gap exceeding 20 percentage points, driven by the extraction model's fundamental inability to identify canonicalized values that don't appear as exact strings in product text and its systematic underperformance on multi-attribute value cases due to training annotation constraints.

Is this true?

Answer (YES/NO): NO